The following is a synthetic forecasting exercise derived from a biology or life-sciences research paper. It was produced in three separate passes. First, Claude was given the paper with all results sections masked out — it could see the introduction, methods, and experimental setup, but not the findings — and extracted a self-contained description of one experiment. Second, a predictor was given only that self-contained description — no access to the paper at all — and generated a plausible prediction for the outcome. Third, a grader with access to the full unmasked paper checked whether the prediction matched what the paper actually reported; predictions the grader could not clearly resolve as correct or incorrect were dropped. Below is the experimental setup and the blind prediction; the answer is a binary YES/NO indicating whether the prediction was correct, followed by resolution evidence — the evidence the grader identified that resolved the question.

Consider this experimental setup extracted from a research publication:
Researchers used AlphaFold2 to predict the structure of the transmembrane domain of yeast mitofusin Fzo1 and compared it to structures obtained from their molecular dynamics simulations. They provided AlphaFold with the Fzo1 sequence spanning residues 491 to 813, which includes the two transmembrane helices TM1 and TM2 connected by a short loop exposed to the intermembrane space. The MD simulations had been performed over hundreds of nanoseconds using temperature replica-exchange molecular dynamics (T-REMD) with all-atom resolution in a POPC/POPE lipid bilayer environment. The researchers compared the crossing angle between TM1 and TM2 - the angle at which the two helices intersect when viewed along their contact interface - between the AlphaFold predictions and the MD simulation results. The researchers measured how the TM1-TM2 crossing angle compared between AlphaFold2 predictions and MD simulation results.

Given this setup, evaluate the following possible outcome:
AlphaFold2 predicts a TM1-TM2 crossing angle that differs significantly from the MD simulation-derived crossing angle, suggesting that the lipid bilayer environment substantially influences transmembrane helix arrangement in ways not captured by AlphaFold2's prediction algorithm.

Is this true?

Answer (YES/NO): NO